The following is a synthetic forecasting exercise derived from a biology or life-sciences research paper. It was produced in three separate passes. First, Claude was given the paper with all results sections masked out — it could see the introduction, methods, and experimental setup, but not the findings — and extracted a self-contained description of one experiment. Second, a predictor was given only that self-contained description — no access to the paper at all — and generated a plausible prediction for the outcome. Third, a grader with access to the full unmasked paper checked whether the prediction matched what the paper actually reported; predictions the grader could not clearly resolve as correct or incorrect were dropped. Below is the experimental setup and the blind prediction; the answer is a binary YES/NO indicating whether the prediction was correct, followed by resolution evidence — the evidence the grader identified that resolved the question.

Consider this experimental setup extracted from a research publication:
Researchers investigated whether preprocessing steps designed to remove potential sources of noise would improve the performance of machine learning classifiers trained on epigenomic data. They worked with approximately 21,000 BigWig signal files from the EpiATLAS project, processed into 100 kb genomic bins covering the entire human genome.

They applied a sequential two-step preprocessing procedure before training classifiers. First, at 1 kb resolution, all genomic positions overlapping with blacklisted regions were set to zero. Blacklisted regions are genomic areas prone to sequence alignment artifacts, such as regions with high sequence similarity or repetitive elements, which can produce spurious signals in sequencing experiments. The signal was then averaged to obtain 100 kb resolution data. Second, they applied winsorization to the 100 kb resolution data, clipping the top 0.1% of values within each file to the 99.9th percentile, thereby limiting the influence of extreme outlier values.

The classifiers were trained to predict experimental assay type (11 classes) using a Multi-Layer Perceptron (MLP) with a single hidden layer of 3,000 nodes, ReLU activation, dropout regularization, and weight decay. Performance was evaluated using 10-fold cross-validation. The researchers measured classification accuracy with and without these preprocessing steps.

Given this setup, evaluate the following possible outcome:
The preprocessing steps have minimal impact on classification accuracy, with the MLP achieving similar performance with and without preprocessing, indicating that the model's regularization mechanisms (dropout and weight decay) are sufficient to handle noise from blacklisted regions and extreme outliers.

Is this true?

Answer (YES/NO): NO